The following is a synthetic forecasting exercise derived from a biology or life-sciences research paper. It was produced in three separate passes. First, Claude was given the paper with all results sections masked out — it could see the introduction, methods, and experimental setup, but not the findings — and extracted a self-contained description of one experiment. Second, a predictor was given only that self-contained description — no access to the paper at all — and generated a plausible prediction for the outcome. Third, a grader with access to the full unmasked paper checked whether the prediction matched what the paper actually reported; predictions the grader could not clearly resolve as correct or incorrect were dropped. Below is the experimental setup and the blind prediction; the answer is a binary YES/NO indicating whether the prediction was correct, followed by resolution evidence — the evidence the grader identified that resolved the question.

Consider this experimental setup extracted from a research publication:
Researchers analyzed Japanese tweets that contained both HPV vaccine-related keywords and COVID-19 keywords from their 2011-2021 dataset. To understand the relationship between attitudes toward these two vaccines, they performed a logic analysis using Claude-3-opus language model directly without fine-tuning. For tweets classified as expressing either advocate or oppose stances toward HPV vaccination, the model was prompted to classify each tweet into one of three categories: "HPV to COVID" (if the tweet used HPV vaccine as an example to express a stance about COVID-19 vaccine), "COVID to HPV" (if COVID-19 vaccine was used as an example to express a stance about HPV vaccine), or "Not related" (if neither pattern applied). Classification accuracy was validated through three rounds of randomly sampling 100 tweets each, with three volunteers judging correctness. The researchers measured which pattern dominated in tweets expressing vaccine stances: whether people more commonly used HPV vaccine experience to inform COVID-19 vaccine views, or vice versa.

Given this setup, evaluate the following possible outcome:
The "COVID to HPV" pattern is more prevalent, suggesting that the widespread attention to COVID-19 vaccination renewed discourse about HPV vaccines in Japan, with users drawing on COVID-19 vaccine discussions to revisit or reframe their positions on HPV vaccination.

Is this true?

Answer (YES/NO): NO